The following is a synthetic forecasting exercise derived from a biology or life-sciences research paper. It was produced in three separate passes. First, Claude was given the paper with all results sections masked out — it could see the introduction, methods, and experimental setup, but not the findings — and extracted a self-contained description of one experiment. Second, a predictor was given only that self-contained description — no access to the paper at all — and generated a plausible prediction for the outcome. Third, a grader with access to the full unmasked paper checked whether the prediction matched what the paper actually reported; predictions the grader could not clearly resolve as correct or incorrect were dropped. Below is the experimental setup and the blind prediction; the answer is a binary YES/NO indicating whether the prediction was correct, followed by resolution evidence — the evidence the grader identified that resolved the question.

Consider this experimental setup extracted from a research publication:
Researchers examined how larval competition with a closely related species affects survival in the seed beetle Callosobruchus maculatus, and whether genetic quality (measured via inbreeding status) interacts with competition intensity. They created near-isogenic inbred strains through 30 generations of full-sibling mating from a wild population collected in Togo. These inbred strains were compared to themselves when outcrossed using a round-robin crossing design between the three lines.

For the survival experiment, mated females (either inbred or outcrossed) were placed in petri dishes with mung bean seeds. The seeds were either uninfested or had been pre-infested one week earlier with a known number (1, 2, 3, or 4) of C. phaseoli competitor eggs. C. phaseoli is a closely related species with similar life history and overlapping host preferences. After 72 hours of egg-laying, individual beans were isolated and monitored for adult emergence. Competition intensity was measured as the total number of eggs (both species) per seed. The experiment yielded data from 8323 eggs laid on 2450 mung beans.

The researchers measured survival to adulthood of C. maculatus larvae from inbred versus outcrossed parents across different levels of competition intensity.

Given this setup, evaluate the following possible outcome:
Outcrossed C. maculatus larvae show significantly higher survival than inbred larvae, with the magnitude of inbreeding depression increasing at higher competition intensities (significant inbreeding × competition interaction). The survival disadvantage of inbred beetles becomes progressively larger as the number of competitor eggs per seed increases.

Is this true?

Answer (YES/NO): YES